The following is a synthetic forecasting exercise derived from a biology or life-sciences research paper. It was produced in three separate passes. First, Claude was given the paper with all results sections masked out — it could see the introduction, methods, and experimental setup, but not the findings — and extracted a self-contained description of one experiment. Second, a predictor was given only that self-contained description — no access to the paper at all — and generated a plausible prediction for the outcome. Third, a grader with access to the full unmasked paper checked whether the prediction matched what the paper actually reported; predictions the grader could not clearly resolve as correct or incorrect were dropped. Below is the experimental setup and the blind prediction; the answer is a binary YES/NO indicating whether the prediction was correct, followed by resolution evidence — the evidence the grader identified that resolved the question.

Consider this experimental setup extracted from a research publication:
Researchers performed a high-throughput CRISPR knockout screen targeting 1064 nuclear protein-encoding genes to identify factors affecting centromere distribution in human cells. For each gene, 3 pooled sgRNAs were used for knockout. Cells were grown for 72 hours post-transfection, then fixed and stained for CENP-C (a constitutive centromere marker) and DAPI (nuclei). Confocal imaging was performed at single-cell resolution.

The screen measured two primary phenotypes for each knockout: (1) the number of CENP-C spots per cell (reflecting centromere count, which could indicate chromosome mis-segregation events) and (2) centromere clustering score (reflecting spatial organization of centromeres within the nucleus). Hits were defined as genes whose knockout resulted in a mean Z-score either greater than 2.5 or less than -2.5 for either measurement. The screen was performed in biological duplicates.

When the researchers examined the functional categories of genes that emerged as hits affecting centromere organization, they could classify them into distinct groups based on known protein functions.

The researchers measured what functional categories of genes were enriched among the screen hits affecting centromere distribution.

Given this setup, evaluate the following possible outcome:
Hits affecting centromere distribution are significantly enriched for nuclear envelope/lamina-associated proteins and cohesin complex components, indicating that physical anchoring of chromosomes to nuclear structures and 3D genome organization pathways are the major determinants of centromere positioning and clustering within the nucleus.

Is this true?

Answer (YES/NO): NO